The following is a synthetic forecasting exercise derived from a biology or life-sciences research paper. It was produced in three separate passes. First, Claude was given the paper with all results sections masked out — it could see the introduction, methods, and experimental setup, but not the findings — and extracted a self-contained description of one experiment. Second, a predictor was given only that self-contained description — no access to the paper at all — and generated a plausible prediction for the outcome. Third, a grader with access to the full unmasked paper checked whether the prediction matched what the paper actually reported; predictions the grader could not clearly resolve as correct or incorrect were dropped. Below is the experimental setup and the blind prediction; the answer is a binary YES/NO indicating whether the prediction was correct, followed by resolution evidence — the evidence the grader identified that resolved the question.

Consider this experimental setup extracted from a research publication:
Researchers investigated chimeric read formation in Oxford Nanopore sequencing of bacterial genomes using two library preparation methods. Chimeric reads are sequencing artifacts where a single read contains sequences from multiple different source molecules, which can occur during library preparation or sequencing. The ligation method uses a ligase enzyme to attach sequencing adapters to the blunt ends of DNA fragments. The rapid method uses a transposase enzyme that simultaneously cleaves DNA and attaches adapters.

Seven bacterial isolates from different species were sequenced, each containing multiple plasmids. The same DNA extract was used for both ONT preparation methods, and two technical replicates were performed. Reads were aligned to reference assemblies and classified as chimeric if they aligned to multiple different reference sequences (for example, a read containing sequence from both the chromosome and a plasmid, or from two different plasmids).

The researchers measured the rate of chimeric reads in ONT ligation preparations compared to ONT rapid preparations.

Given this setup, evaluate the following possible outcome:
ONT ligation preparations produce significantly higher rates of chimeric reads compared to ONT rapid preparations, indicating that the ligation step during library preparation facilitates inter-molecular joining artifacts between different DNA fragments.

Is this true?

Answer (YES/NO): YES